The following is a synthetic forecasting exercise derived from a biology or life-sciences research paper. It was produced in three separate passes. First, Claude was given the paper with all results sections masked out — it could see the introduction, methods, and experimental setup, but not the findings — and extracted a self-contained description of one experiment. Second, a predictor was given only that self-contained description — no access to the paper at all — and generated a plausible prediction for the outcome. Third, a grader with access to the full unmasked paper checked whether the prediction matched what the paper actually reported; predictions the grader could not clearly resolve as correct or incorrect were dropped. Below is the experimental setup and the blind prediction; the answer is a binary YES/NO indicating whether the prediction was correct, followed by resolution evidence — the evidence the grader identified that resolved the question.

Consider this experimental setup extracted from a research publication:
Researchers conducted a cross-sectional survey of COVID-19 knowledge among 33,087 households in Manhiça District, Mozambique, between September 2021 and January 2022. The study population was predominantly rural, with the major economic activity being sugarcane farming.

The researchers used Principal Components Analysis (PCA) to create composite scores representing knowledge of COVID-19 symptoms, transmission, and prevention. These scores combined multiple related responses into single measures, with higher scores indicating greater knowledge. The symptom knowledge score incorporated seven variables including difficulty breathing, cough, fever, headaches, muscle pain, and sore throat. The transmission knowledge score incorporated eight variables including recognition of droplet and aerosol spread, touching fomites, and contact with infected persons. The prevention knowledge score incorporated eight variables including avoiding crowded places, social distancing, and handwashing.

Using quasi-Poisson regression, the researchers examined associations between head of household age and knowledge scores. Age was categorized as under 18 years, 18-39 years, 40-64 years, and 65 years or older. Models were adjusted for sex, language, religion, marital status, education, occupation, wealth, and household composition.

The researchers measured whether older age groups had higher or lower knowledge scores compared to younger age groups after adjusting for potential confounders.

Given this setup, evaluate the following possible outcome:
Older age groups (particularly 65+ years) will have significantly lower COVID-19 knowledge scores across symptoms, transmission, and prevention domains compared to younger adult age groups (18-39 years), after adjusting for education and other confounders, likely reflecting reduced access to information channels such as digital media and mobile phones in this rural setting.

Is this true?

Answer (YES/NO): YES